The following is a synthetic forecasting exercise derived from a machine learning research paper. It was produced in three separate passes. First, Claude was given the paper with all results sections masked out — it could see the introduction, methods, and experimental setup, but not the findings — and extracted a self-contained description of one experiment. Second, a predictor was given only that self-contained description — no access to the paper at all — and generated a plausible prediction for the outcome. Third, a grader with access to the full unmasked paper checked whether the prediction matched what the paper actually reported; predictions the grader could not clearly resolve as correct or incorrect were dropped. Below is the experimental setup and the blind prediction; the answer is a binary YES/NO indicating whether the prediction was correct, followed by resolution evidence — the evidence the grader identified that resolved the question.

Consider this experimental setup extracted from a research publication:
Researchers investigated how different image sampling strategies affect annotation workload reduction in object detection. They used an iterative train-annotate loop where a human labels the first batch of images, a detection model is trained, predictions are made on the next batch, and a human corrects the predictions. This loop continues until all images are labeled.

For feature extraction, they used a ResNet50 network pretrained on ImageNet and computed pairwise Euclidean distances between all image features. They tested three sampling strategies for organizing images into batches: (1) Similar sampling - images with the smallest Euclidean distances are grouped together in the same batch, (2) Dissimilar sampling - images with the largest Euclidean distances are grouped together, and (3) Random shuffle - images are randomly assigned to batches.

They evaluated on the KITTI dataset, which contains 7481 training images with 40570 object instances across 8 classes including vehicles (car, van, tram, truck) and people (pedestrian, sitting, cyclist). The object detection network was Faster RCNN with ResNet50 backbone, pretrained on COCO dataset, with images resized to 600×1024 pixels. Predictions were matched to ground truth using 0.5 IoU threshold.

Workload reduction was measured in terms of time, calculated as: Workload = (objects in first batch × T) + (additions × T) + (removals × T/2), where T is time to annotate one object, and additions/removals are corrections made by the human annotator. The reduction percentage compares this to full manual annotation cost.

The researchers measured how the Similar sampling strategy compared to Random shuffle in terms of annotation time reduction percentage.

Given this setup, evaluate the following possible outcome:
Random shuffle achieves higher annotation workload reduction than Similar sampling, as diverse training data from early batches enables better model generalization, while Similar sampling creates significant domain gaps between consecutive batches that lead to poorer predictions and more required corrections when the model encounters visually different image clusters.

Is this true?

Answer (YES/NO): YES